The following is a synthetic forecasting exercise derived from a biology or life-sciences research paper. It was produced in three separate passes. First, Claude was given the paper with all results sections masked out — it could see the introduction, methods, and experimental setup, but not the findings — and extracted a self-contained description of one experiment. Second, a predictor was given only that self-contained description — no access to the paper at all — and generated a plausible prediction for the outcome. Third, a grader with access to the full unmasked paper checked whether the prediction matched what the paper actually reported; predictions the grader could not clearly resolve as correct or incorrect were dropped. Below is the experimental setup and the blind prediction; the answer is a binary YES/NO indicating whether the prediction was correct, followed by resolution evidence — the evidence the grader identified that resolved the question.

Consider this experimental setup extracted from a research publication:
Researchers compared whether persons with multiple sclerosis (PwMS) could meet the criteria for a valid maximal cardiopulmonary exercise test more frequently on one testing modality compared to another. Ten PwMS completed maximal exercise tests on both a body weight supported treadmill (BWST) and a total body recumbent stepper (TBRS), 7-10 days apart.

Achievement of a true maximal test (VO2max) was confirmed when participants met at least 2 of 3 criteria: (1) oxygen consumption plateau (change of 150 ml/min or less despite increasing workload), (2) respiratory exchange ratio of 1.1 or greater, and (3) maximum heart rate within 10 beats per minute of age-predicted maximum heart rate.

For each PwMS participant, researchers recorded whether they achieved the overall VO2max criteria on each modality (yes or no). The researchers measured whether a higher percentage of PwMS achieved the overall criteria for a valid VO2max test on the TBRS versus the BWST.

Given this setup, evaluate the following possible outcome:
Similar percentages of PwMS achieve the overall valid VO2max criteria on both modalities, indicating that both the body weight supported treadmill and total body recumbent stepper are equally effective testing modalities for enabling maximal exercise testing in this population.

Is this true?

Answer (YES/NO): NO